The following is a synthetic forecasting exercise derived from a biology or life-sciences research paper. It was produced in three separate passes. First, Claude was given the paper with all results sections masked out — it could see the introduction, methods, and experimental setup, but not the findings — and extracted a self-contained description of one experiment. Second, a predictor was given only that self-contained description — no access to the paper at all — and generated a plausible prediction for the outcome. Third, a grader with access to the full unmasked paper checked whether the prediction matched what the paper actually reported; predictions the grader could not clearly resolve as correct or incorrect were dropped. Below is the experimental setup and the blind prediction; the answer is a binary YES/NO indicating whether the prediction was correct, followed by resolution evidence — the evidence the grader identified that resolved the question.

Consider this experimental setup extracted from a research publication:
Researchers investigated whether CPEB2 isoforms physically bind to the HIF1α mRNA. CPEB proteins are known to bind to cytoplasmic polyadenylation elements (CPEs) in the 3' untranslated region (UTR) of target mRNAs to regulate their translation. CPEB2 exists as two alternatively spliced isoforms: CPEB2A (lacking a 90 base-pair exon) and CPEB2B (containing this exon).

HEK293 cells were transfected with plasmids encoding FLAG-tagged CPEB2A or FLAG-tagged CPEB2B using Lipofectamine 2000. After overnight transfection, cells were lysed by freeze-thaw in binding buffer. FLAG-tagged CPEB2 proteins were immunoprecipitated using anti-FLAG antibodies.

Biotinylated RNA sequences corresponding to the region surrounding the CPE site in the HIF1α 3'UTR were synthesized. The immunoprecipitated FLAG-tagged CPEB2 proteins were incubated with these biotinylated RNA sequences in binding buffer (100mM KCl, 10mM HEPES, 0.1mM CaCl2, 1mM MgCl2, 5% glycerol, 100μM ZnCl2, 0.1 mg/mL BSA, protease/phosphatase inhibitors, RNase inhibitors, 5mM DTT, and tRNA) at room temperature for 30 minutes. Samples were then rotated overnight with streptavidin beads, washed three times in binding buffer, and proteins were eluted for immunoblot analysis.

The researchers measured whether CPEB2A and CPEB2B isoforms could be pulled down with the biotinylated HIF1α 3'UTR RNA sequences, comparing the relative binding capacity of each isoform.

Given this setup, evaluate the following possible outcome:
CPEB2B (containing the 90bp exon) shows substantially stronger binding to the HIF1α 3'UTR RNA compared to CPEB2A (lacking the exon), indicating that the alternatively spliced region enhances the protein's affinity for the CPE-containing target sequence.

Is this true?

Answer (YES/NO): NO